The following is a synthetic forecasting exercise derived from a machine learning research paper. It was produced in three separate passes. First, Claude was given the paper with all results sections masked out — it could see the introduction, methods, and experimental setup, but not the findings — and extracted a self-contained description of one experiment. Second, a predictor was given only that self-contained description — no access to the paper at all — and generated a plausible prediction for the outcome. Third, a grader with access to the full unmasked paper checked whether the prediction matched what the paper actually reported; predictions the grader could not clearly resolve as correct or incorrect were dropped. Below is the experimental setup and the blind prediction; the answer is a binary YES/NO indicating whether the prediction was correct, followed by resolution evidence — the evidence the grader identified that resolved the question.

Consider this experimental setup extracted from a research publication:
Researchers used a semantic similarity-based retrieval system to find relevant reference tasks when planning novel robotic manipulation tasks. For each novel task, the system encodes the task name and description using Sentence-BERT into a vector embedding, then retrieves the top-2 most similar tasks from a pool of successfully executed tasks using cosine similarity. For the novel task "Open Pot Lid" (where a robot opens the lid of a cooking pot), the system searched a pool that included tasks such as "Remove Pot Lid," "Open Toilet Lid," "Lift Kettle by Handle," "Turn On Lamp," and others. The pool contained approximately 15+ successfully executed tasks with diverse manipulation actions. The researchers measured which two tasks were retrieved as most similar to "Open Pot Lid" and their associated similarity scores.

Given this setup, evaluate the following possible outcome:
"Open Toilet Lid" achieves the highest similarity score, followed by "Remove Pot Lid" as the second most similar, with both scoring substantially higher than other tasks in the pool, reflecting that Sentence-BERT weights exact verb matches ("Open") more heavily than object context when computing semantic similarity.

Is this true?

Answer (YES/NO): NO